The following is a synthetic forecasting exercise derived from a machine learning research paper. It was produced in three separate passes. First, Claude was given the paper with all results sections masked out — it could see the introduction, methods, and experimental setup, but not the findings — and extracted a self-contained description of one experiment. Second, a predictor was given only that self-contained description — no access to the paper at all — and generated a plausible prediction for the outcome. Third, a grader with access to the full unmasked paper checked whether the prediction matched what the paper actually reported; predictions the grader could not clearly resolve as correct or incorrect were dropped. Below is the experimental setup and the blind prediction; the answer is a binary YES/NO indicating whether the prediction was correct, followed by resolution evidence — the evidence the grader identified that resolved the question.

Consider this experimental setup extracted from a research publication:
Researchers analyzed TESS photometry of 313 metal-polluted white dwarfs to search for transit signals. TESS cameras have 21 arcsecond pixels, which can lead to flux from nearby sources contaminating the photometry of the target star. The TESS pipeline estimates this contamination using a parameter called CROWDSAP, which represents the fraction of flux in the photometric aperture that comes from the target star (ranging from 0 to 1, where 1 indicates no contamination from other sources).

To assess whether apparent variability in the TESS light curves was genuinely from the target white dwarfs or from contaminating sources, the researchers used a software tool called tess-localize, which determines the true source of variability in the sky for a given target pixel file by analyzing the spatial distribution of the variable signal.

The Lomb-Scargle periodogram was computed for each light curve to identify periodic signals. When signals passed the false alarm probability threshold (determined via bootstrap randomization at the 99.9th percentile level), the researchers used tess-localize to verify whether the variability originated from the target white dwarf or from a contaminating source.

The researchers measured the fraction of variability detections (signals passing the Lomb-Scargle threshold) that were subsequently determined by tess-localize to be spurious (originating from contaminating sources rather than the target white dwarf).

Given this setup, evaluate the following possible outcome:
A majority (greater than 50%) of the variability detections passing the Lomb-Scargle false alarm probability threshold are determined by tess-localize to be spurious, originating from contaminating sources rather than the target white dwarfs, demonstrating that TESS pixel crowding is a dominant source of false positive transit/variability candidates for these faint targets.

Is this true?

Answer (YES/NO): NO